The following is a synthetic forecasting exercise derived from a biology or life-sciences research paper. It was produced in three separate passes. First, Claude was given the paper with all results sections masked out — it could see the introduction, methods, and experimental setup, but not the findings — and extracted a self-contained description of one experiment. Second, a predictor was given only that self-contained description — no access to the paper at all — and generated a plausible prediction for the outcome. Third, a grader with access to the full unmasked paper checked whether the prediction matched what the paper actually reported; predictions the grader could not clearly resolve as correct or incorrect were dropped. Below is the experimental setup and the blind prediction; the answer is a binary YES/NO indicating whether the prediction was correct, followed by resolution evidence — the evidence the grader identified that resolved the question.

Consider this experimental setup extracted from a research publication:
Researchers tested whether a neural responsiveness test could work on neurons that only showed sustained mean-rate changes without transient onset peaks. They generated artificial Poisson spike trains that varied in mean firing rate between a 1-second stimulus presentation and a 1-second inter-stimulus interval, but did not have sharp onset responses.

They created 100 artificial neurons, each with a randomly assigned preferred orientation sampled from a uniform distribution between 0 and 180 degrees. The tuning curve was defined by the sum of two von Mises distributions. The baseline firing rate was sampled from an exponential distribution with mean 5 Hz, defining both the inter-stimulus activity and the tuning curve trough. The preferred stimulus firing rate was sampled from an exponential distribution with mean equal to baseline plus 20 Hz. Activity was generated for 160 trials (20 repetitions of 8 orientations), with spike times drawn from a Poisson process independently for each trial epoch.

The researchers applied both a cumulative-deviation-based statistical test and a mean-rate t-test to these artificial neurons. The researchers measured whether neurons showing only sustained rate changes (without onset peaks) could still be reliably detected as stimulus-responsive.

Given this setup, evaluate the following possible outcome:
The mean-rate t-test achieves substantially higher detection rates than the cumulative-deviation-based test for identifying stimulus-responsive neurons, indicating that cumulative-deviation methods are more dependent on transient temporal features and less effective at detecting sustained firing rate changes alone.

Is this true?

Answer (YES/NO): NO